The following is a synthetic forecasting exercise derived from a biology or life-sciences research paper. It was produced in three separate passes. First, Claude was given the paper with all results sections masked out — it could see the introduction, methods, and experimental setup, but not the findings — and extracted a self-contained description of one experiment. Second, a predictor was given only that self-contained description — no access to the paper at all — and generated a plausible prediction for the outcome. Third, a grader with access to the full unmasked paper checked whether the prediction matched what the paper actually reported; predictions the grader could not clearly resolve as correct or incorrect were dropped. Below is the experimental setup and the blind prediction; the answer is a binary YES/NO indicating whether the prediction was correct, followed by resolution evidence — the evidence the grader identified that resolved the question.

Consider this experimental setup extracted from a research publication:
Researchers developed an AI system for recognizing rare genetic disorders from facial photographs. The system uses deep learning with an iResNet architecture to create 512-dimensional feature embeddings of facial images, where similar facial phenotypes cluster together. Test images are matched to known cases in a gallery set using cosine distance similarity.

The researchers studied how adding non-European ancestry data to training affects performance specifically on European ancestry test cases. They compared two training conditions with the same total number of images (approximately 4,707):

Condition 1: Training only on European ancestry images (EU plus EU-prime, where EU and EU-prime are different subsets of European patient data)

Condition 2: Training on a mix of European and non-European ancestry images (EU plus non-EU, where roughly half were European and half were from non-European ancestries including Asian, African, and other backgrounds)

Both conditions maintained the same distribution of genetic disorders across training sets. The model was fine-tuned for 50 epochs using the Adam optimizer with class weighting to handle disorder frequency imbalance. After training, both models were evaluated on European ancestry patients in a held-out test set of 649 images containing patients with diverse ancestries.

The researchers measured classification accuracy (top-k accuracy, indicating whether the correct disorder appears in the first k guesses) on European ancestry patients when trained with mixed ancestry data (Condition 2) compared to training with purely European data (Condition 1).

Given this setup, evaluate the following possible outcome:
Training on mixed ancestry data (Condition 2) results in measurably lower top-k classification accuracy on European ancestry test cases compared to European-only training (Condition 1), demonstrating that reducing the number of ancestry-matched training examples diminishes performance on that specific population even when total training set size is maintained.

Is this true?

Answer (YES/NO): YES